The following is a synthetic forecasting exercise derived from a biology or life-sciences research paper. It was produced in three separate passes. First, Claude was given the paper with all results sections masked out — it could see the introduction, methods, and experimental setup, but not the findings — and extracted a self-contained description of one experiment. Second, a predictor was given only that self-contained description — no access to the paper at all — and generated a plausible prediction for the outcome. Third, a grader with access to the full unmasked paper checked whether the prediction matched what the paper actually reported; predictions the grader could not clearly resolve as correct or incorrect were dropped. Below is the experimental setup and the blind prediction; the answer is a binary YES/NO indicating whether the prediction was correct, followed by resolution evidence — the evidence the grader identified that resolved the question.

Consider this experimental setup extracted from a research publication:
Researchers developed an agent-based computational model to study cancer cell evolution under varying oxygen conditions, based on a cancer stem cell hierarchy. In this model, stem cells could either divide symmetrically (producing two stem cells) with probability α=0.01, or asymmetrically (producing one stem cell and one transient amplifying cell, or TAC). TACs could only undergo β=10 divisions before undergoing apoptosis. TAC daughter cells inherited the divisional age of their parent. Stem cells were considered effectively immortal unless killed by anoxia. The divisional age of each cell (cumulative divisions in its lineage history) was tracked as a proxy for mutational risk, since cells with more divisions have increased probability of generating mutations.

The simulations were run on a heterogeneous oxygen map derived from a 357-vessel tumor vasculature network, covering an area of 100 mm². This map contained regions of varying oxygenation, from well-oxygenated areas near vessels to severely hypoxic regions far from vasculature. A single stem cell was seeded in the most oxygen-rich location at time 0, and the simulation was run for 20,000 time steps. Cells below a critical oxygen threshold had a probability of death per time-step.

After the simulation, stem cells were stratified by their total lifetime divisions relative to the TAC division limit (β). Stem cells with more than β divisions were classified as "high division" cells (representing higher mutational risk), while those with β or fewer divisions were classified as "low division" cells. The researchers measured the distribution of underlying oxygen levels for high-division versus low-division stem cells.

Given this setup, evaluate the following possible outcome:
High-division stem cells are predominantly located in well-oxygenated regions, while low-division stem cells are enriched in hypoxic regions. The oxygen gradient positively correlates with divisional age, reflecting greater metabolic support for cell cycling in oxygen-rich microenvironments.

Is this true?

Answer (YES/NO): NO